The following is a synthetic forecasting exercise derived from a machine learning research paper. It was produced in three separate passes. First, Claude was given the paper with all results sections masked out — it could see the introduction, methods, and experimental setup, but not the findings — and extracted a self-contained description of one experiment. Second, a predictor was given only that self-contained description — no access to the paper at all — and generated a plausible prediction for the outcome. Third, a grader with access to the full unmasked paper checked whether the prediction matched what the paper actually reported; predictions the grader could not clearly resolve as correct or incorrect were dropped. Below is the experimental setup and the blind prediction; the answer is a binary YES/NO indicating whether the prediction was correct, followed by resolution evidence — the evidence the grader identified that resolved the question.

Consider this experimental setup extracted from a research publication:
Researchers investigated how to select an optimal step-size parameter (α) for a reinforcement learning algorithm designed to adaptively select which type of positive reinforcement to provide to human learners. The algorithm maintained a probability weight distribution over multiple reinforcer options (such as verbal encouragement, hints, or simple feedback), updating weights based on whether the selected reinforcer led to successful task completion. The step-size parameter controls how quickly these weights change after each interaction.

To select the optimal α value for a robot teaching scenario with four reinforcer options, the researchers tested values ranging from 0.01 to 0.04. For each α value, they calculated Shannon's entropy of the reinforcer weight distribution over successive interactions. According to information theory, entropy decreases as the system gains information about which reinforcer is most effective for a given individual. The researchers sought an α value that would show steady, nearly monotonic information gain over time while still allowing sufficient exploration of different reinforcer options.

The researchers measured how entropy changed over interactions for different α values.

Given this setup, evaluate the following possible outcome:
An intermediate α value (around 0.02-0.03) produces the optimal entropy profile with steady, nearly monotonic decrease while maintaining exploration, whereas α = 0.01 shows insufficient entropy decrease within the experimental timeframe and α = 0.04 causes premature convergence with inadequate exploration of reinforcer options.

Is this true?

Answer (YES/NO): NO